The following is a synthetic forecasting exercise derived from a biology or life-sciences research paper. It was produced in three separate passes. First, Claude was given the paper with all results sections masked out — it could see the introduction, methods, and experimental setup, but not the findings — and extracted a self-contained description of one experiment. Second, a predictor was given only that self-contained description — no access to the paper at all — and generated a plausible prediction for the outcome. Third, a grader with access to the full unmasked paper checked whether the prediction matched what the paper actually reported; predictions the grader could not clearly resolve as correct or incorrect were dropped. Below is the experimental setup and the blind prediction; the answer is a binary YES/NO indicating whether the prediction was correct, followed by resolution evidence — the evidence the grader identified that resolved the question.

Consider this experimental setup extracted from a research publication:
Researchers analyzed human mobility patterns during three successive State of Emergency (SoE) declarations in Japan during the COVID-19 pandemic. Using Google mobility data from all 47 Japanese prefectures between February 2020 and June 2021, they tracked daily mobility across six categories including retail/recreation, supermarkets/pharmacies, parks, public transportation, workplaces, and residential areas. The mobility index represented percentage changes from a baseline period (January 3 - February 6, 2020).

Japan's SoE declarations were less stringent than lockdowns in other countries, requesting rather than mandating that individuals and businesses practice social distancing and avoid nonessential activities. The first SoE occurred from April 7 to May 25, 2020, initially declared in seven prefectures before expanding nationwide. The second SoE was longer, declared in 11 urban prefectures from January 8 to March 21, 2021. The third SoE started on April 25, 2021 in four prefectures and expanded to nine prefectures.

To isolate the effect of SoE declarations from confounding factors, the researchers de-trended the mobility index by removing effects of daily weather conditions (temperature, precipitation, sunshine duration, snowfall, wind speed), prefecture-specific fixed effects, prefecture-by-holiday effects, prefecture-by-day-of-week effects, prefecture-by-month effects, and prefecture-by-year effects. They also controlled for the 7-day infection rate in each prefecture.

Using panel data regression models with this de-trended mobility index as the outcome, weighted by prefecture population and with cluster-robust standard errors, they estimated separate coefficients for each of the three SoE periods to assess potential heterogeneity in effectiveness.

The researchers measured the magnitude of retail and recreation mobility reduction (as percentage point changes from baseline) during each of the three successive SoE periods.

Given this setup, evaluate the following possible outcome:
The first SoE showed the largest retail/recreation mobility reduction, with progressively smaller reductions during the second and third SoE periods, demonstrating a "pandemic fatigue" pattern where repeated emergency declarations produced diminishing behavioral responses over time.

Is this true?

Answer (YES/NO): YES